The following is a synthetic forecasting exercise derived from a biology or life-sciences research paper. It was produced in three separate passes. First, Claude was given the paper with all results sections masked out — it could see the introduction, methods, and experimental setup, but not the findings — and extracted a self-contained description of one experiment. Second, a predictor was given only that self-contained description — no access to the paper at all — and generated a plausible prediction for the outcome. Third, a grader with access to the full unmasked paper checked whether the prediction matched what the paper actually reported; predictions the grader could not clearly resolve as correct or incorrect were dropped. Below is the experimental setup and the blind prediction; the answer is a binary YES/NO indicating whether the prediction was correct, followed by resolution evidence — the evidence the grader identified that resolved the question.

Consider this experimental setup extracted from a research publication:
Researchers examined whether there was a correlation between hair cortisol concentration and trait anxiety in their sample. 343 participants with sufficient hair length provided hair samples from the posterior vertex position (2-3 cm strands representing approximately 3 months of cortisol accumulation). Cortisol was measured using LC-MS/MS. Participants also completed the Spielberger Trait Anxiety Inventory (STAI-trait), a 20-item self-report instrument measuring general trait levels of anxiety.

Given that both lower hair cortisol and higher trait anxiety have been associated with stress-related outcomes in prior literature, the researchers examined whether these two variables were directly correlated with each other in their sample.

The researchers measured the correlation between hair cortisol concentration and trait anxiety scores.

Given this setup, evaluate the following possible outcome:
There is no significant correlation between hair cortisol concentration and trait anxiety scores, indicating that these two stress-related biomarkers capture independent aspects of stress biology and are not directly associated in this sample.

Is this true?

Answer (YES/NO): YES